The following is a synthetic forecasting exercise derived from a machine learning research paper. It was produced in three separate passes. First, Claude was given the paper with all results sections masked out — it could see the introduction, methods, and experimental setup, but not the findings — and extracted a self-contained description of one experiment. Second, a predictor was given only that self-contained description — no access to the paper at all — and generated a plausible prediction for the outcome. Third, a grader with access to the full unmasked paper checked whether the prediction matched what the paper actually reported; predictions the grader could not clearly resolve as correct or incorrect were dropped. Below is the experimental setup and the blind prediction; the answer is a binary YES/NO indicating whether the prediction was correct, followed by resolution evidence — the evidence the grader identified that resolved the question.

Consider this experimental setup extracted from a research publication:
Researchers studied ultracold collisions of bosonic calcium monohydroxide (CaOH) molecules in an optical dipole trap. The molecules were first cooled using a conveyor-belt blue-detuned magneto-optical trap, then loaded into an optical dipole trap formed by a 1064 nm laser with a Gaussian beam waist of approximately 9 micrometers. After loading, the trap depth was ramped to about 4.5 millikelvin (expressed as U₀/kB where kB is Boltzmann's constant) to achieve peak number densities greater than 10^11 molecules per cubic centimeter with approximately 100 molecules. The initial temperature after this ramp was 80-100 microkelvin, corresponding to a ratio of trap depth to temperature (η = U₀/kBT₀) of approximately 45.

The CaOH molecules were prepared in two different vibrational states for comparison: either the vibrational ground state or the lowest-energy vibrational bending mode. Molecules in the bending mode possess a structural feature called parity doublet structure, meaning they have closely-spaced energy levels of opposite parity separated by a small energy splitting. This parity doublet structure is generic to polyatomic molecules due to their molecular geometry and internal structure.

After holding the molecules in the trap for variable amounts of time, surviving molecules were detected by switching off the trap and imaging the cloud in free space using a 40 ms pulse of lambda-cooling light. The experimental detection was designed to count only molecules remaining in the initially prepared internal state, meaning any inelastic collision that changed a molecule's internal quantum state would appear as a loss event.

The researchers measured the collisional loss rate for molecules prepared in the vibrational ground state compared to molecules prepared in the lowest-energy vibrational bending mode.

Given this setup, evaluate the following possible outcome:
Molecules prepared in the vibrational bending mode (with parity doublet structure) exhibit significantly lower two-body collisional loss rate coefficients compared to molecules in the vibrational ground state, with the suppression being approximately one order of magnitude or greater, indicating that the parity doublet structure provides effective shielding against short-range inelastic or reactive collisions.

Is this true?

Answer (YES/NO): NO